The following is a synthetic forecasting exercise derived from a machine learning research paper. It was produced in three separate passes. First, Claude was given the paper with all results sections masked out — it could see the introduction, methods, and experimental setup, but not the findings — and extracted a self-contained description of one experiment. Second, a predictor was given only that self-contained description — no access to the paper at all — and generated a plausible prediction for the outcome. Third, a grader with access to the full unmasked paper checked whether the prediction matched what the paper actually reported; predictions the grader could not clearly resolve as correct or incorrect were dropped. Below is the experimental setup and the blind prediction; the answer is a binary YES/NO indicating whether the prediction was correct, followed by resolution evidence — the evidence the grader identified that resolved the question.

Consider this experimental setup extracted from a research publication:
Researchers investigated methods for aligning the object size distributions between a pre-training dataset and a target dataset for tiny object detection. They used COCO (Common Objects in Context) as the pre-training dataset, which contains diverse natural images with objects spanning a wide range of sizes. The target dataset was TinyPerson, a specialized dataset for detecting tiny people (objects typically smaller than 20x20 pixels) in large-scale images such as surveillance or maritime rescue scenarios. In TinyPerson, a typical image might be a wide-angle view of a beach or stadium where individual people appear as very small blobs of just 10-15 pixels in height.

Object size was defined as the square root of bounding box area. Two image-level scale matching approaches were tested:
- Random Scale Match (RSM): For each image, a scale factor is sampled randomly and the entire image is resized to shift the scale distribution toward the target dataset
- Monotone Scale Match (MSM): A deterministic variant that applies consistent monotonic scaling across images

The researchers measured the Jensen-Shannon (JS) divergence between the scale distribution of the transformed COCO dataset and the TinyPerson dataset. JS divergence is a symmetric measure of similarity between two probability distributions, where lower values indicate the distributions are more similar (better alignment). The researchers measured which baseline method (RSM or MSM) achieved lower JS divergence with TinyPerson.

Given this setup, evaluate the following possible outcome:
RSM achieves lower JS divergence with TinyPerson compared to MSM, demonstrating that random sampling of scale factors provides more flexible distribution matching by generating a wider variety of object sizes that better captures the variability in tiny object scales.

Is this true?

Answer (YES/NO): YES